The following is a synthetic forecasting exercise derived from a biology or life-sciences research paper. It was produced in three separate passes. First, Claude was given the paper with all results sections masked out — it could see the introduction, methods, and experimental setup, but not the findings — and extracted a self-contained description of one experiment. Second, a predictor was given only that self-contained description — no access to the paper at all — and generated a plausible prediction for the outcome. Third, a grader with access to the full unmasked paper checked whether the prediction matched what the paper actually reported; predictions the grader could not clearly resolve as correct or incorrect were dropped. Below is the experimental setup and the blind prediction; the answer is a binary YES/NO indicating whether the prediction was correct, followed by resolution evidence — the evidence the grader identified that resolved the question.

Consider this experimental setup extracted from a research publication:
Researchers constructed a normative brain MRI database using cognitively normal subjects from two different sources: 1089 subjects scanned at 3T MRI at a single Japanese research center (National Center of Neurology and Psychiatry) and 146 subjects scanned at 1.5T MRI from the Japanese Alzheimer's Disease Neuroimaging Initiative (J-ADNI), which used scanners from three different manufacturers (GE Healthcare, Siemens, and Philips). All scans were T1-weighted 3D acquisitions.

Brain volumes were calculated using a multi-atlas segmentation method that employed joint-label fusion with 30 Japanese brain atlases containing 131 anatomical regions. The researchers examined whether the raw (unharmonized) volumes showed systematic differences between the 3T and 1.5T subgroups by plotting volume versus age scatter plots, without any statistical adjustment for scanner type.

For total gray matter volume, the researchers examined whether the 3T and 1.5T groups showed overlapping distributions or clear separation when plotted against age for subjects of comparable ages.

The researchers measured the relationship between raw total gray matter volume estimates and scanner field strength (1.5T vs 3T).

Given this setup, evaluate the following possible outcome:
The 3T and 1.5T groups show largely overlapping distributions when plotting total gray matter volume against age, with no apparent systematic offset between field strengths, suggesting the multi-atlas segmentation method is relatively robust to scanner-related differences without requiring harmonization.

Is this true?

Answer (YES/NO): NO